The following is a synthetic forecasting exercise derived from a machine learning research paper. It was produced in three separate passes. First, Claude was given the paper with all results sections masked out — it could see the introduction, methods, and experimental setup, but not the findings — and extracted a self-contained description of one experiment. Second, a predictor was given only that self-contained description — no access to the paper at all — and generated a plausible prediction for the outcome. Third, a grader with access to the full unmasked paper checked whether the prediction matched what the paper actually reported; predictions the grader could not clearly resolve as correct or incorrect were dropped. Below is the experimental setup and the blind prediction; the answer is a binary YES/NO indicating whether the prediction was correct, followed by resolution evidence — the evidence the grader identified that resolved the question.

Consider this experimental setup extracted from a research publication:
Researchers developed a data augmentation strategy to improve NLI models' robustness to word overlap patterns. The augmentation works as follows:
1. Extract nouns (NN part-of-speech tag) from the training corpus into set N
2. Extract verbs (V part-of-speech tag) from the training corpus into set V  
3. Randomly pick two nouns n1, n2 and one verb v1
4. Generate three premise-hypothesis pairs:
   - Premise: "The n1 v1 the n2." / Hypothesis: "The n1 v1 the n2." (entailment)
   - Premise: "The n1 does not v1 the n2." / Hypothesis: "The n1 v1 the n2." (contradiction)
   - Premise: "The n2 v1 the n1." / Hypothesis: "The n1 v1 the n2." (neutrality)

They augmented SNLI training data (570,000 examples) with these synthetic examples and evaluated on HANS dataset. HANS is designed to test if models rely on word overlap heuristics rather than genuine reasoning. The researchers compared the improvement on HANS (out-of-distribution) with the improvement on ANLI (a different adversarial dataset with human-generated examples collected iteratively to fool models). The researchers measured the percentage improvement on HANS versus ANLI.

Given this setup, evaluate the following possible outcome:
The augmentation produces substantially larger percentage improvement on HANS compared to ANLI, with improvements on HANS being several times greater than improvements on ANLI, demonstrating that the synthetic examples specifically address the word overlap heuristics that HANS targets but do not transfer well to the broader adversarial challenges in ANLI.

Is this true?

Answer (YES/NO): YES